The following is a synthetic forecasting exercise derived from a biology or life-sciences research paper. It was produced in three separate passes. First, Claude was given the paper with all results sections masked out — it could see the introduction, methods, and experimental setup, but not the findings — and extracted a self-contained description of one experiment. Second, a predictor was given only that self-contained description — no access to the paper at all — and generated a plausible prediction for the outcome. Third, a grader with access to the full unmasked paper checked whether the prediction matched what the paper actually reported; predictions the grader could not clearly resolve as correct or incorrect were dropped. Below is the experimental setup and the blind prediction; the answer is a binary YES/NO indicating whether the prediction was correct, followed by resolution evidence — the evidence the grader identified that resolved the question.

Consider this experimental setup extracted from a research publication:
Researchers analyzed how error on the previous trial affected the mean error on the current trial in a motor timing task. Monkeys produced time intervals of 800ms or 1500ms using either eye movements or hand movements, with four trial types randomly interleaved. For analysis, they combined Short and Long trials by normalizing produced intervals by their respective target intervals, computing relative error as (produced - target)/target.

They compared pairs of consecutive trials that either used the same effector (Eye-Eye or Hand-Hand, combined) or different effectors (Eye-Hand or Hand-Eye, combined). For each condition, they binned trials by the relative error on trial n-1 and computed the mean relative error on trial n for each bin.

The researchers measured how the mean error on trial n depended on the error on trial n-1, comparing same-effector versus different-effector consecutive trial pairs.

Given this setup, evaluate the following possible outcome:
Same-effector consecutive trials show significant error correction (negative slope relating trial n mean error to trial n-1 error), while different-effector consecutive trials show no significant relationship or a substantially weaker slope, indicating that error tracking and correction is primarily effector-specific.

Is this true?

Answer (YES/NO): NO